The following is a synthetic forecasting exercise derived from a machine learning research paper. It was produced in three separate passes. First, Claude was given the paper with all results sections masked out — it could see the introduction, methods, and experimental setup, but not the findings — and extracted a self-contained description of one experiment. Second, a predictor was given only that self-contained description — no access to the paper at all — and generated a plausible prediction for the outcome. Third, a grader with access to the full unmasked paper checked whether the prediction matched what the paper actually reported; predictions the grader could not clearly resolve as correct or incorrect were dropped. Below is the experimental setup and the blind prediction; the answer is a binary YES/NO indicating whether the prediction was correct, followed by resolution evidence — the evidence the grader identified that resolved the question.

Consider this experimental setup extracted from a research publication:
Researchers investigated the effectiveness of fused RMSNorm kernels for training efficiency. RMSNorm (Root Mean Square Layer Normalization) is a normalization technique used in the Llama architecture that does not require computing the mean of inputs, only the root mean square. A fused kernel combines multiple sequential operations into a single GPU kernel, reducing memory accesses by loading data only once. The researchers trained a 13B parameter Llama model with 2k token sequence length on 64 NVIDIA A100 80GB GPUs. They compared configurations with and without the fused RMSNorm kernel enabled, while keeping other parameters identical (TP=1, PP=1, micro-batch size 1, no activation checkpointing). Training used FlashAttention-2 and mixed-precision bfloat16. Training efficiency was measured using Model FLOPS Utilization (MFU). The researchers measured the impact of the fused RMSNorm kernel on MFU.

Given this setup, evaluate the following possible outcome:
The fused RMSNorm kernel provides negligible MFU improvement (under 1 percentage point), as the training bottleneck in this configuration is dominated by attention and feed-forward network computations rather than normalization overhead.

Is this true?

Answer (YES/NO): NO